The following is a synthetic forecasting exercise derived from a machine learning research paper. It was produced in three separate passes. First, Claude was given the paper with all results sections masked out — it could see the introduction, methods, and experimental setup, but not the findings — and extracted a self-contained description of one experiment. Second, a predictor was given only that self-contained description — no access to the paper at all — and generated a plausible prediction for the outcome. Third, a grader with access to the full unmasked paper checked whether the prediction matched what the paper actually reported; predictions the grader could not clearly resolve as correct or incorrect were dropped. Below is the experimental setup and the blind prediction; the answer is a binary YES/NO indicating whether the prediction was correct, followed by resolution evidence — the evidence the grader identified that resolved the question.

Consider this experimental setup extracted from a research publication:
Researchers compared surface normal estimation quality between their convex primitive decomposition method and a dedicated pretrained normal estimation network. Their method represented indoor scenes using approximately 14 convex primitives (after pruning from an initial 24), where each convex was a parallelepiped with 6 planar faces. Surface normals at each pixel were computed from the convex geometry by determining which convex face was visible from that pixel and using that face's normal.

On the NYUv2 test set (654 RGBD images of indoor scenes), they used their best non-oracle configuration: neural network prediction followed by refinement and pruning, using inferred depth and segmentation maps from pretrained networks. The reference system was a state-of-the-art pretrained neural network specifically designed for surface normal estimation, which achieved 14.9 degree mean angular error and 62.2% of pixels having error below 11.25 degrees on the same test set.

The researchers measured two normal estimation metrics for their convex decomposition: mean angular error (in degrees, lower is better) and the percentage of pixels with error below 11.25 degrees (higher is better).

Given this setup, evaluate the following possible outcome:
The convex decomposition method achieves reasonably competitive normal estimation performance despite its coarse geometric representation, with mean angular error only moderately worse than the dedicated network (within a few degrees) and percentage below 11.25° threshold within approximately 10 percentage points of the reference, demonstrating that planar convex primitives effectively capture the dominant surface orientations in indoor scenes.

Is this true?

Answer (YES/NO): NO